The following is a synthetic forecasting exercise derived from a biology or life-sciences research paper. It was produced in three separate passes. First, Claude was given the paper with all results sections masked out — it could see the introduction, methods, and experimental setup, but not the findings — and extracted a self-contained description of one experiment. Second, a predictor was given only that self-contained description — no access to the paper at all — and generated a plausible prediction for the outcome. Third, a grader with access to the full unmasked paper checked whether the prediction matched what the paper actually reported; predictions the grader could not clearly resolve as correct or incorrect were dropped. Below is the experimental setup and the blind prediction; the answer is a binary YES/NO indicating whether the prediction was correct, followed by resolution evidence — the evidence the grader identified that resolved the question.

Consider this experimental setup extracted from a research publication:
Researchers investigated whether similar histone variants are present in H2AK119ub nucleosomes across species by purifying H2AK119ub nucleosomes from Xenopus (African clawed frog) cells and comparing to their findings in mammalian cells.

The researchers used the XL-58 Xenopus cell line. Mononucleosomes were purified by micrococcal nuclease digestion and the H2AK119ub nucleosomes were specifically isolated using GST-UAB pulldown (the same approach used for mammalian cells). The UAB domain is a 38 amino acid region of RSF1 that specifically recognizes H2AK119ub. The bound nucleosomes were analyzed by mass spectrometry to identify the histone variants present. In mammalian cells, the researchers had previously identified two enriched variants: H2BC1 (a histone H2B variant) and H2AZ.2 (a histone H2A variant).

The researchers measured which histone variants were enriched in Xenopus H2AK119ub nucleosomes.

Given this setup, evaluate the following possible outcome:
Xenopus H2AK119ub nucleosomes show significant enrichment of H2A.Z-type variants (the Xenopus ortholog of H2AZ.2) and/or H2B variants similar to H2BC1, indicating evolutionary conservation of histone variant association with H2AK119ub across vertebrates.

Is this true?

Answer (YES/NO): YES